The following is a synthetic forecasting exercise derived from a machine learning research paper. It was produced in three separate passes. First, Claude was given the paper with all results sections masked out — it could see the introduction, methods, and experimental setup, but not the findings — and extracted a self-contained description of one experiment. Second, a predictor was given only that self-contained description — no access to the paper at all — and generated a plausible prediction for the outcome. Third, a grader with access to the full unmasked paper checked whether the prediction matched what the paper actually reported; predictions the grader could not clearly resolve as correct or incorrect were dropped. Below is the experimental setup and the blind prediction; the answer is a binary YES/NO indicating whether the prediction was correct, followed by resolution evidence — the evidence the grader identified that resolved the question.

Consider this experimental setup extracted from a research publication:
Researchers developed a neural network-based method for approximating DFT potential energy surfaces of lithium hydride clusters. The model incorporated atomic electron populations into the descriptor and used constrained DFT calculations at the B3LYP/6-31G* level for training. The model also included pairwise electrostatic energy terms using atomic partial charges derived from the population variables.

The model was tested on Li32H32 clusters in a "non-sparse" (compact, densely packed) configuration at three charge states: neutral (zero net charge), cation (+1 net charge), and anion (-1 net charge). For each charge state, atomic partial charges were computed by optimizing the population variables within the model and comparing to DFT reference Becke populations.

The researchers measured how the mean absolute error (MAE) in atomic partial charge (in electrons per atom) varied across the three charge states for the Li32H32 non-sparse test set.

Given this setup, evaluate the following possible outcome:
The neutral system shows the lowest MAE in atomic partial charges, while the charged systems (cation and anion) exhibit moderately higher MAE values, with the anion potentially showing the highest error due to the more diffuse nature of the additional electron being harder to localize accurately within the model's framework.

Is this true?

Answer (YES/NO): NO